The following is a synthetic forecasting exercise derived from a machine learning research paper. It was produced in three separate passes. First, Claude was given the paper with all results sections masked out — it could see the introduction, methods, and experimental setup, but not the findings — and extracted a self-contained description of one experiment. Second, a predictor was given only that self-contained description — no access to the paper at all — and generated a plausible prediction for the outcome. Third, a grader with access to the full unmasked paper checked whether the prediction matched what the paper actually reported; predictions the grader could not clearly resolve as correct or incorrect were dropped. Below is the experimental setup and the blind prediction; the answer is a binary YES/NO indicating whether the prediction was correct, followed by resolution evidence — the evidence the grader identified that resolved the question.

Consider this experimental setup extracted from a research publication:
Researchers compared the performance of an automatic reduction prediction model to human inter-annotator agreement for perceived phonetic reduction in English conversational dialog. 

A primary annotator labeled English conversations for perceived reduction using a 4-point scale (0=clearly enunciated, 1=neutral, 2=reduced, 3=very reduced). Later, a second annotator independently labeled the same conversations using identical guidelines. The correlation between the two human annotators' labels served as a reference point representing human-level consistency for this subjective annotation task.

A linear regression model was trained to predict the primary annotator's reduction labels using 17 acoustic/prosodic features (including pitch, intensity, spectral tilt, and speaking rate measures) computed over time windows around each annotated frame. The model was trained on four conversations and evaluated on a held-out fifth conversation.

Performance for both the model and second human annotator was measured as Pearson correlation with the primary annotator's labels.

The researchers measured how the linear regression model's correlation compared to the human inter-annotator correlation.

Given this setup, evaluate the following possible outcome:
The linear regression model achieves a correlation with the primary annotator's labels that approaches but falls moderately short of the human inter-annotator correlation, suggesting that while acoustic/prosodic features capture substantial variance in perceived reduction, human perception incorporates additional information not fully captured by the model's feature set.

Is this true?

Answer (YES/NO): NO